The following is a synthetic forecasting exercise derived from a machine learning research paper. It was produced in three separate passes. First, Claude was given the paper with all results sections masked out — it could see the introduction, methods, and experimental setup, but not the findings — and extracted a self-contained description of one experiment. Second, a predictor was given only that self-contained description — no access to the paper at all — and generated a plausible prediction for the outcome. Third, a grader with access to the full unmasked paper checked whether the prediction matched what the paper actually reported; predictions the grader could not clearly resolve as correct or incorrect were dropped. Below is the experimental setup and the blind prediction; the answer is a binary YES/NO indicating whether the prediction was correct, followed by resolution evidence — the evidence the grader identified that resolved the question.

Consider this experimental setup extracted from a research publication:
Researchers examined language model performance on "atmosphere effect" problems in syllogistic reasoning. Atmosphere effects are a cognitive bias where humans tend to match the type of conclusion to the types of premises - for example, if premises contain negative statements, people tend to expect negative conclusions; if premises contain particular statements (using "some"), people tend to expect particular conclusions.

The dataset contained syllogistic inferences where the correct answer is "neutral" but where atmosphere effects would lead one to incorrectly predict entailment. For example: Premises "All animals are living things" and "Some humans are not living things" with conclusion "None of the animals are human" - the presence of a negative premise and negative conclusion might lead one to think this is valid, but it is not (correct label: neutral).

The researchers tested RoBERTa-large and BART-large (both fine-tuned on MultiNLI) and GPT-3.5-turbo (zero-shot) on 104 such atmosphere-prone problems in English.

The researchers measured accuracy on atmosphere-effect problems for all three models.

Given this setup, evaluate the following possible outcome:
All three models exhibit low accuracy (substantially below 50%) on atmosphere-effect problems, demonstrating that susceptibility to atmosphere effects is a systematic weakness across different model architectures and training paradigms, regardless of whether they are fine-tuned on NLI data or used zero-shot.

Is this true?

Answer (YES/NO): NO